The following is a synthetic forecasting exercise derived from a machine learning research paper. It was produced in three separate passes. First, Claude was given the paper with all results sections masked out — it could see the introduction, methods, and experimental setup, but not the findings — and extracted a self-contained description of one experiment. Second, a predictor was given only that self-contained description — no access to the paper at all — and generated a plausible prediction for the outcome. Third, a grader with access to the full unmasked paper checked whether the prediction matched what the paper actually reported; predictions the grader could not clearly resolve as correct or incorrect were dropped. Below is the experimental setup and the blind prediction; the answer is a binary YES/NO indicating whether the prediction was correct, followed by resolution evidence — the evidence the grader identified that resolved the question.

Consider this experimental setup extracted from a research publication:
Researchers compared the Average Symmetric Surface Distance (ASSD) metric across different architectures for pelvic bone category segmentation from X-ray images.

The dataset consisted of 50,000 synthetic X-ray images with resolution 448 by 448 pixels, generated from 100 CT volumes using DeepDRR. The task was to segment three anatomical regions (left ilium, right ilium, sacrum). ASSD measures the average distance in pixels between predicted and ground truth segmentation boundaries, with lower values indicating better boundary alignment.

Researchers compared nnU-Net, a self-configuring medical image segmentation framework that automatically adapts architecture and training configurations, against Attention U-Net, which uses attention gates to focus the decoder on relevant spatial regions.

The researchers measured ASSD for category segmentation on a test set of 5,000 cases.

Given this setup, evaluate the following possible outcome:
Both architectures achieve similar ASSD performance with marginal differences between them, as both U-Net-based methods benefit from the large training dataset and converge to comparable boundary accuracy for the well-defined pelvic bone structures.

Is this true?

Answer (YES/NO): NO